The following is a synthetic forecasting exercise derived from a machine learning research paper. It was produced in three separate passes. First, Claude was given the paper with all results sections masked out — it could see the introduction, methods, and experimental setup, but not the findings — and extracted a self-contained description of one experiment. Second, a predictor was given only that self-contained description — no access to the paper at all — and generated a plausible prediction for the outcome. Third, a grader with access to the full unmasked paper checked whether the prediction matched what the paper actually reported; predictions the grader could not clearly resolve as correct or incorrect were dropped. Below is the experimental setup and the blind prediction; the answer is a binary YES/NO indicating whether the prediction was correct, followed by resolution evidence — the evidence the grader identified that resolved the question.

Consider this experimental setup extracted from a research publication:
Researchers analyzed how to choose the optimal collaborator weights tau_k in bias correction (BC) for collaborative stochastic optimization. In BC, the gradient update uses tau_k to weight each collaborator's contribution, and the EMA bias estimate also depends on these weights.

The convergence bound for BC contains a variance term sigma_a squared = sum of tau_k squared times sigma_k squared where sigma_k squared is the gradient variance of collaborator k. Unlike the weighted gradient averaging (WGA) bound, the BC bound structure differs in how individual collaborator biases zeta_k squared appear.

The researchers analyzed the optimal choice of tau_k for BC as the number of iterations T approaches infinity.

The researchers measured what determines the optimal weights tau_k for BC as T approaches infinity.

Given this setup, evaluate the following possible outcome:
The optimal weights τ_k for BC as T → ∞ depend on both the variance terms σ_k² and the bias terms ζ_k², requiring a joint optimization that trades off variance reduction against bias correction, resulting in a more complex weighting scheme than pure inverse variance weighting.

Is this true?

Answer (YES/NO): NO